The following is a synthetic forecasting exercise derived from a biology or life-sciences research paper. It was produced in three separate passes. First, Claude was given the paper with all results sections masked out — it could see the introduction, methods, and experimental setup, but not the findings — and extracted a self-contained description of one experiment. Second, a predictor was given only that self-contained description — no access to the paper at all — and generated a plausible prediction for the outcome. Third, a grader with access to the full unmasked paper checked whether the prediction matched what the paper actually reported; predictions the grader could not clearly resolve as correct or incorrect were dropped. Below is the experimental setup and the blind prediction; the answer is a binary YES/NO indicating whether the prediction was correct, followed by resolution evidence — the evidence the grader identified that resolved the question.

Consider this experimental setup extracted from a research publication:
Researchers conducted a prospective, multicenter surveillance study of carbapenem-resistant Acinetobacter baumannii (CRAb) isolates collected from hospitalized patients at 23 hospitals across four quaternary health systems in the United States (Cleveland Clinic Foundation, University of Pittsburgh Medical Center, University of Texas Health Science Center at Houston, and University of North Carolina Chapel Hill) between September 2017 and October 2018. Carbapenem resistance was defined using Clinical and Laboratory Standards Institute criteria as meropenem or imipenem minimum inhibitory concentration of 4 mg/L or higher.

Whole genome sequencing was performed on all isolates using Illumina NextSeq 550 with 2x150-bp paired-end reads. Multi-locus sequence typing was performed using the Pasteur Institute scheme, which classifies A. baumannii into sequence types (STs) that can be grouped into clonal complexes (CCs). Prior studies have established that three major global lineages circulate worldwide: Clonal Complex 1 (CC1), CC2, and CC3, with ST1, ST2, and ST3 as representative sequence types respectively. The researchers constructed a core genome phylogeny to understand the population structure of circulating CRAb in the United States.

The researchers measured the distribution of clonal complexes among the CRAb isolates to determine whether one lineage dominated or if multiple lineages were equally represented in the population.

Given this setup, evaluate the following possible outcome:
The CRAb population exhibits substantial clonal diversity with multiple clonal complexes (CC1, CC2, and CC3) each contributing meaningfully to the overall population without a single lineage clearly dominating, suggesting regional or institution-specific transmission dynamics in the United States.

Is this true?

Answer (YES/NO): NO